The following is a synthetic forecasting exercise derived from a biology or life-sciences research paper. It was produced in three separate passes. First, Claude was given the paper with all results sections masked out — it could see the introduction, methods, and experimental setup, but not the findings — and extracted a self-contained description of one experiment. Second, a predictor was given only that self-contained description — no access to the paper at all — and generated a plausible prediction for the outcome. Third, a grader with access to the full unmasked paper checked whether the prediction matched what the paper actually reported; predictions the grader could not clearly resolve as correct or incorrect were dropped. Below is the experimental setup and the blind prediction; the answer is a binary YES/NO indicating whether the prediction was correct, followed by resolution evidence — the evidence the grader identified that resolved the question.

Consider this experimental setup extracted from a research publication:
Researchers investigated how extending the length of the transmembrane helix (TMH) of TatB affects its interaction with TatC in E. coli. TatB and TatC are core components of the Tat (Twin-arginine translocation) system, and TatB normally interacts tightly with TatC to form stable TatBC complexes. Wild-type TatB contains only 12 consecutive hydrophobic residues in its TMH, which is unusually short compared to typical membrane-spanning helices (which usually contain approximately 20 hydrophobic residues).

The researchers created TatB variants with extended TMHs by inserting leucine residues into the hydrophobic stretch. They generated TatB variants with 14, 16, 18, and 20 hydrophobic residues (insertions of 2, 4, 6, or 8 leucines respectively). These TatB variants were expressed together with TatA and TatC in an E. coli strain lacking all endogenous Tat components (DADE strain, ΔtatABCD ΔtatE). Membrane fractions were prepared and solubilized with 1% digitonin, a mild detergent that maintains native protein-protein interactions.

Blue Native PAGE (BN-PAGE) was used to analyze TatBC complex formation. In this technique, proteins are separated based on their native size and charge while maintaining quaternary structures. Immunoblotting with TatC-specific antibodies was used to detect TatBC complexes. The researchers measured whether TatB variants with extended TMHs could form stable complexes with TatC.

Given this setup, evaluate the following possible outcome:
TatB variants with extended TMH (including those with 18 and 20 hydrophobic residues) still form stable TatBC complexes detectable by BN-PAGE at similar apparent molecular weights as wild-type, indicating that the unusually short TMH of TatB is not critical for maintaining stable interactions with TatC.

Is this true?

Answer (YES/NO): NO